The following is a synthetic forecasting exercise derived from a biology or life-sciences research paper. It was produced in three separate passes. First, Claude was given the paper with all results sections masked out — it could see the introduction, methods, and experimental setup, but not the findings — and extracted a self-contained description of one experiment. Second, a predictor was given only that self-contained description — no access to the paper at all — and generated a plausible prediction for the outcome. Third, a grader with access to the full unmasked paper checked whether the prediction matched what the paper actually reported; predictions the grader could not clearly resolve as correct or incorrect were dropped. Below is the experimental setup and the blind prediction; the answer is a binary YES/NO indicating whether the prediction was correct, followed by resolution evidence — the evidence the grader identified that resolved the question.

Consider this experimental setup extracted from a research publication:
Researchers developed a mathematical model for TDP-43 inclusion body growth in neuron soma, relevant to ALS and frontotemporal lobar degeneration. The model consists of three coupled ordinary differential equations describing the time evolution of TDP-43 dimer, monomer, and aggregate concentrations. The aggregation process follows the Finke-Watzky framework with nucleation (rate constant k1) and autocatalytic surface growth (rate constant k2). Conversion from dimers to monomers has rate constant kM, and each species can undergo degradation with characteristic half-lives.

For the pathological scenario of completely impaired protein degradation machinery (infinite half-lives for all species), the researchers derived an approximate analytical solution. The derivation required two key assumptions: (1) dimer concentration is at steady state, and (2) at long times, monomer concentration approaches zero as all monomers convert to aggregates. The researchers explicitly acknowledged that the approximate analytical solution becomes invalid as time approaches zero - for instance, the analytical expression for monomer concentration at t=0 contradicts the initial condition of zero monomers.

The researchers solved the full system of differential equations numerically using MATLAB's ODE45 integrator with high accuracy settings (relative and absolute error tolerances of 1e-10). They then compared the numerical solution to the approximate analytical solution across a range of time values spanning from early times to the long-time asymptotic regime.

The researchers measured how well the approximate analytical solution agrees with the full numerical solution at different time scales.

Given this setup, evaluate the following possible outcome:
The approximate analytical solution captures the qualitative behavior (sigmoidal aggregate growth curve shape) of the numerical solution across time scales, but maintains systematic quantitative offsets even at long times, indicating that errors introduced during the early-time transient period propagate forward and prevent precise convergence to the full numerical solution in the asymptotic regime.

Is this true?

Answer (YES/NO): NO